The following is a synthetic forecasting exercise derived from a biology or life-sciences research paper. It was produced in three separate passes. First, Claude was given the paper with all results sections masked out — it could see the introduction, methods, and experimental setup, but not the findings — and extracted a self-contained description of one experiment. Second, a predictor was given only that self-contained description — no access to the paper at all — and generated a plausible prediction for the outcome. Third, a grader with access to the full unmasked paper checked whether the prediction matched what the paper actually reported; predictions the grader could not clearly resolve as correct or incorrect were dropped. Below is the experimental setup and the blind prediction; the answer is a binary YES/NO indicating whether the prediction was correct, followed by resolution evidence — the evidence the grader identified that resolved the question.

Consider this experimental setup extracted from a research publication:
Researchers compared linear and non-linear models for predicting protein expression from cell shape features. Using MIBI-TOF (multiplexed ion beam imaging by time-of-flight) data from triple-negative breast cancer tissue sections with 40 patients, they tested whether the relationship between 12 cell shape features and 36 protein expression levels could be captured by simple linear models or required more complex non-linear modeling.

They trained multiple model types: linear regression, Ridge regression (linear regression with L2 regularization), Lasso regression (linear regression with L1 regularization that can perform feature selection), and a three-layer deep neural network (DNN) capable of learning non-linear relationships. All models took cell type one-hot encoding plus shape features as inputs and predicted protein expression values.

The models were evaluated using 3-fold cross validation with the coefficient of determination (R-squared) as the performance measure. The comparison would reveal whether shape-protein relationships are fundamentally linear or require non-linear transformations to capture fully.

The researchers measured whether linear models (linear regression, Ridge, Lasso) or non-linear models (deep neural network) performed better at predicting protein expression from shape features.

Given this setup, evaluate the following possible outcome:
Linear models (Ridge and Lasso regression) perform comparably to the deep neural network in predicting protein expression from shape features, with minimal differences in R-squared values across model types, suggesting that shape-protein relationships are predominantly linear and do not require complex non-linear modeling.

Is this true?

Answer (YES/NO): NO